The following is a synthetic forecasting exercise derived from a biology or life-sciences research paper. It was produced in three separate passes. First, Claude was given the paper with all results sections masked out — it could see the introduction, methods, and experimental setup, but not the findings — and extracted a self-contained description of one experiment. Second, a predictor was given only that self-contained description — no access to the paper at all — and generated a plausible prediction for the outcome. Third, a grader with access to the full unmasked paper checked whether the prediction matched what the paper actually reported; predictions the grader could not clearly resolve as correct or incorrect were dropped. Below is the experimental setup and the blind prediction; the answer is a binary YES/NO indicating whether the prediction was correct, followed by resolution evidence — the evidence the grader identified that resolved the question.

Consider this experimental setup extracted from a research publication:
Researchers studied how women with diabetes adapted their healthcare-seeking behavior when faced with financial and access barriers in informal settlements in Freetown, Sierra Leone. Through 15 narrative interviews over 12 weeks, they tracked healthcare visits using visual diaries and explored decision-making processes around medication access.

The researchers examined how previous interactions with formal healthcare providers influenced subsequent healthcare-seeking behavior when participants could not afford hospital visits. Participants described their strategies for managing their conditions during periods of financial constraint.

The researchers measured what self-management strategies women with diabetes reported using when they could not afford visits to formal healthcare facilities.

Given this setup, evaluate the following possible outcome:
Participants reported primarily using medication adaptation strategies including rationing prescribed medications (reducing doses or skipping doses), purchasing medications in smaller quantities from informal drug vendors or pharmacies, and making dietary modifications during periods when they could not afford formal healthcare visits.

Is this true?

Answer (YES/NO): NO